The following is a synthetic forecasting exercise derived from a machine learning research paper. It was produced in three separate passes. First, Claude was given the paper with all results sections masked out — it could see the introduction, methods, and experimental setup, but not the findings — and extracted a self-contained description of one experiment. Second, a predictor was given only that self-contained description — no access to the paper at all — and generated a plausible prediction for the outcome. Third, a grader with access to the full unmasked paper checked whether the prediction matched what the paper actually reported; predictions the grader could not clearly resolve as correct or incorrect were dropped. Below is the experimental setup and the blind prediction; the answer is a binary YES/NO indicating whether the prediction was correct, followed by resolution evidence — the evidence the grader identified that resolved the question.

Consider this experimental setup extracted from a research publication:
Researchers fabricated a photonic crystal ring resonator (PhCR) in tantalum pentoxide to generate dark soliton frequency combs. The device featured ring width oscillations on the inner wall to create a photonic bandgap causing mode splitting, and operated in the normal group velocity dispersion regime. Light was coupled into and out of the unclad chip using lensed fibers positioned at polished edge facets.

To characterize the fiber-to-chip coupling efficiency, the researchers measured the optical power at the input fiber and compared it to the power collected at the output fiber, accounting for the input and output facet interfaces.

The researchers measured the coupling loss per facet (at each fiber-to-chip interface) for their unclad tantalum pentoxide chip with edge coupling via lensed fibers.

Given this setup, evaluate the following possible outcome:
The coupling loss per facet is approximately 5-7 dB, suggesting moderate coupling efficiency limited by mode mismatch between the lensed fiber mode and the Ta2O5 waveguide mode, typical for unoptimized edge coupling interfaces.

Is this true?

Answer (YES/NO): NO